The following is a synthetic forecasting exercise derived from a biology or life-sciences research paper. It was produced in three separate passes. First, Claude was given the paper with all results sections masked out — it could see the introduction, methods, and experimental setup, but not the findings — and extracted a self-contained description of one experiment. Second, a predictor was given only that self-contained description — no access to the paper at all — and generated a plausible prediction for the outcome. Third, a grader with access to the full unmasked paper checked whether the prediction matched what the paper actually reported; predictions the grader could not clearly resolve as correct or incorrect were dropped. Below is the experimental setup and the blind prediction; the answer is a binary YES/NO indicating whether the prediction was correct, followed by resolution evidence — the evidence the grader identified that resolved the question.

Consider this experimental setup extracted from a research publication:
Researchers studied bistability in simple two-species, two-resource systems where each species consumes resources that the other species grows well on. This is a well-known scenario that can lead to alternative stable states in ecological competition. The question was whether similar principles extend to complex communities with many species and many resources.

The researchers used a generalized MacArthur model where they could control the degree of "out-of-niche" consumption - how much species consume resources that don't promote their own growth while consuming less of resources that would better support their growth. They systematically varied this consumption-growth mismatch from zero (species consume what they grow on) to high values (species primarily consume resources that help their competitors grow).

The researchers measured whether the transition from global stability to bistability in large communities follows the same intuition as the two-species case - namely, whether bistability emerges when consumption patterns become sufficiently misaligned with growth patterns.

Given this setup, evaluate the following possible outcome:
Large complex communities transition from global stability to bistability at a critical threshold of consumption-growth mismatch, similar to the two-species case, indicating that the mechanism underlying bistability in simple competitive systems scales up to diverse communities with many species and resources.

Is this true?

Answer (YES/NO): YES